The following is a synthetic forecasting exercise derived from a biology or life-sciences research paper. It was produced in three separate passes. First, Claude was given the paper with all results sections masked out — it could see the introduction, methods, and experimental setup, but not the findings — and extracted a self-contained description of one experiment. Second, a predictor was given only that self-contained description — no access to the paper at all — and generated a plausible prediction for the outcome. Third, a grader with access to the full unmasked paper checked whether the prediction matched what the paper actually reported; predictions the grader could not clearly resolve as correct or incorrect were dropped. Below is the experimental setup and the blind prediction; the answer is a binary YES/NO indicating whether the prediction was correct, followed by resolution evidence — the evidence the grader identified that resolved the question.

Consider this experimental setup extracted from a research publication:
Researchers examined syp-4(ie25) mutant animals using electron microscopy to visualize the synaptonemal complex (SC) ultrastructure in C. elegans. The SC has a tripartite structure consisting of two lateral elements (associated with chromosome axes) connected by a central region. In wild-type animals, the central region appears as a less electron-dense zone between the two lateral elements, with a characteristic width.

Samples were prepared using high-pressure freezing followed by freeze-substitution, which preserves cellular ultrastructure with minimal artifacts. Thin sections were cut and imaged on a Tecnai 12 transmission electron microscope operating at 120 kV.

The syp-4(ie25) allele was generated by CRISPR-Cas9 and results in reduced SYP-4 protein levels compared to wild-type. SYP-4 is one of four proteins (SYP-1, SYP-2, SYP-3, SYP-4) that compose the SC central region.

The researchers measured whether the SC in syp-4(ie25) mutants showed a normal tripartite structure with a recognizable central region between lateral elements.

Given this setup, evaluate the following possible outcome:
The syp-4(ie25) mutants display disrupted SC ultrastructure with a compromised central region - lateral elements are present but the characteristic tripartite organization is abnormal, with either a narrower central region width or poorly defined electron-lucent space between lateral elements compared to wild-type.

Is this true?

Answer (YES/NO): YES